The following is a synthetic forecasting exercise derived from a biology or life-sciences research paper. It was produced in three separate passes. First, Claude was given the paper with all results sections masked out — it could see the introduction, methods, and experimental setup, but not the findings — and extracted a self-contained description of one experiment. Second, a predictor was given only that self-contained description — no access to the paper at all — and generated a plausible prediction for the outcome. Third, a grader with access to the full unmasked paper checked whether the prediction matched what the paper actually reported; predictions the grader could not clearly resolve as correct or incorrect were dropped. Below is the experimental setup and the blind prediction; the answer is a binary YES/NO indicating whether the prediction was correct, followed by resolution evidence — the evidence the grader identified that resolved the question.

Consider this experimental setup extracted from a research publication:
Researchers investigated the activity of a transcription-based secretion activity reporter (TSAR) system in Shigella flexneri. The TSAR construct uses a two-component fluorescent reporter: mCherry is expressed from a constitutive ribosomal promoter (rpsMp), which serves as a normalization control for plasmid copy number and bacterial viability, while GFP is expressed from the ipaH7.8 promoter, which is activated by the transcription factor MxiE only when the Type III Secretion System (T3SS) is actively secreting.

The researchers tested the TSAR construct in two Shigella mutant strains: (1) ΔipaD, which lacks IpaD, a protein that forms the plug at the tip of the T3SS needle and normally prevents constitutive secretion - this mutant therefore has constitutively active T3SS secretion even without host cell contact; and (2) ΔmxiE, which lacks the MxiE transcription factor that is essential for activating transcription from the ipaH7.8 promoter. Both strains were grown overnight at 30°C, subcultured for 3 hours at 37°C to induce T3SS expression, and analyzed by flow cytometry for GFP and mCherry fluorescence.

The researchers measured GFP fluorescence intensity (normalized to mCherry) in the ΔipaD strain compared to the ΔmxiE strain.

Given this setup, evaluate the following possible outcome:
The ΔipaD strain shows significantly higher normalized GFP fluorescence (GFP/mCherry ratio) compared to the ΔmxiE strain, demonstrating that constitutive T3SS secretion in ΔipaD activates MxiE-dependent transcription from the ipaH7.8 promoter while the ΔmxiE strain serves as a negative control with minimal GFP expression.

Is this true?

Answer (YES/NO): YES